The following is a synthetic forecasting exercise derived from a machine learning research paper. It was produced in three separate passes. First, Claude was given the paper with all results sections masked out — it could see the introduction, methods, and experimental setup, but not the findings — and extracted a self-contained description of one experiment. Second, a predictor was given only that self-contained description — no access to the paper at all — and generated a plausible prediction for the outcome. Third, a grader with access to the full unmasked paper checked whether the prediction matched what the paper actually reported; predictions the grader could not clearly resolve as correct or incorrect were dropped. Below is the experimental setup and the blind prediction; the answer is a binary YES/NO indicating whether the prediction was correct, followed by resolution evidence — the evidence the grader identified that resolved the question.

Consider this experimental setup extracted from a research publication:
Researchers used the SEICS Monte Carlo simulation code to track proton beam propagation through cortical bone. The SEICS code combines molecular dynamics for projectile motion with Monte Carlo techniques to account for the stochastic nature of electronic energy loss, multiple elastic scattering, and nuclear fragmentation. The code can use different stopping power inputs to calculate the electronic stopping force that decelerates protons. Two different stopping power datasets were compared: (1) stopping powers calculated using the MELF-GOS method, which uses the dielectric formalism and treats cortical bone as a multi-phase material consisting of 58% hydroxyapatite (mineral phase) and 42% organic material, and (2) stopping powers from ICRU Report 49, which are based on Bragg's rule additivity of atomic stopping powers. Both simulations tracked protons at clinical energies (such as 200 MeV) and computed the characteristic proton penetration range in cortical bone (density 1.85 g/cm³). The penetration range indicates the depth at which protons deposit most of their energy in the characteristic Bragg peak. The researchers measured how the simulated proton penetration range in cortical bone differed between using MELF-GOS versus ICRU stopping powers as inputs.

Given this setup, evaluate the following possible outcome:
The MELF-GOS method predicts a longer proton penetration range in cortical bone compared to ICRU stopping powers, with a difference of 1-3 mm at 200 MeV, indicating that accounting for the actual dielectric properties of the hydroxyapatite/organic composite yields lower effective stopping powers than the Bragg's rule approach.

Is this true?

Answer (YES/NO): YES